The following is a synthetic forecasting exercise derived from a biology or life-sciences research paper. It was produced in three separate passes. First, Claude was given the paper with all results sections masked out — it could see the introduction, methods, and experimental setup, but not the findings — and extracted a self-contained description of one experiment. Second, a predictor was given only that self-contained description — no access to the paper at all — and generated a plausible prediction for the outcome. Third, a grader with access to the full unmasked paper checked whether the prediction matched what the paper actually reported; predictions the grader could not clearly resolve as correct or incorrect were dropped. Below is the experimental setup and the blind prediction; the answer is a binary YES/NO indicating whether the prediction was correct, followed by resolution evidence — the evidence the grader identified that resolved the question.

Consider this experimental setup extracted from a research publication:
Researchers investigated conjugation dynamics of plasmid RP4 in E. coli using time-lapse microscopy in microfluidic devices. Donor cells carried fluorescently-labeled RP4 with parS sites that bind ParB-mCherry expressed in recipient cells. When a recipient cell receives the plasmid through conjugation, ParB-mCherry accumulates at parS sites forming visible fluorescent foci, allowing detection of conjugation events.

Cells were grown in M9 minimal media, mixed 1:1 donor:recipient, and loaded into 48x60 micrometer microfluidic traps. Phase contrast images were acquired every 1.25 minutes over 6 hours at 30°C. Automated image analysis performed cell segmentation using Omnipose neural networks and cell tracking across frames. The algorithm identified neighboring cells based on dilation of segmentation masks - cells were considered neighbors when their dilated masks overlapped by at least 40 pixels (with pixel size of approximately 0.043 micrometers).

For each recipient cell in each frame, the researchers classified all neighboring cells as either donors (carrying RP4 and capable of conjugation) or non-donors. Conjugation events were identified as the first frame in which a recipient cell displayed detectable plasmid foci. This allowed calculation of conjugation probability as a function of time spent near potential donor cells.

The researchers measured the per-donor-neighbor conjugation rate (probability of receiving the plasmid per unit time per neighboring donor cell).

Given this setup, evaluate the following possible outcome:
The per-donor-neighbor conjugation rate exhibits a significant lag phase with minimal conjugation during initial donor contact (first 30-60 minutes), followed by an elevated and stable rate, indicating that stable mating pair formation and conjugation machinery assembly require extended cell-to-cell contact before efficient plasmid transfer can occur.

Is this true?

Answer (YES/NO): NO